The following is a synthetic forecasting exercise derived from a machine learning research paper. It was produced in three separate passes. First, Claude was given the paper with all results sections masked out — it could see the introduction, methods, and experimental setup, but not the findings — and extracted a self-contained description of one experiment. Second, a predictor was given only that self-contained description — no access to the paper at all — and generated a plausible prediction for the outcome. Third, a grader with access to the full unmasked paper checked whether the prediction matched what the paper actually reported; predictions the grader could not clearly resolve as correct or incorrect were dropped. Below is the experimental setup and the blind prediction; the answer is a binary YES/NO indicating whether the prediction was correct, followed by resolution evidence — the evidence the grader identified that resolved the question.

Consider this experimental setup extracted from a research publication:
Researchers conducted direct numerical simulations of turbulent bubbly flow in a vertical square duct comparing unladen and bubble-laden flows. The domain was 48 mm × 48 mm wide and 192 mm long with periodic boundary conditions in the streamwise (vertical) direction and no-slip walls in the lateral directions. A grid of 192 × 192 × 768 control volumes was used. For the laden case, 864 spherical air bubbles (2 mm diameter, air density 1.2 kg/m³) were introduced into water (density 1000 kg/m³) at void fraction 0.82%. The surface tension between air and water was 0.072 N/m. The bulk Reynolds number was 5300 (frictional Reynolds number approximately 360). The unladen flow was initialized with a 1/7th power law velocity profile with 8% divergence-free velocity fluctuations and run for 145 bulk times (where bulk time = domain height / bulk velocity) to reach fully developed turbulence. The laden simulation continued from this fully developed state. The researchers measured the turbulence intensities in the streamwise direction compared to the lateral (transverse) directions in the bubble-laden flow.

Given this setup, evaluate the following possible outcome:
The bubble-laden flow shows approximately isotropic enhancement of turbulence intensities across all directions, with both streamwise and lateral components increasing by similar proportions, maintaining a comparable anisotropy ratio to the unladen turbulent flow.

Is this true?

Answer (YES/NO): NO